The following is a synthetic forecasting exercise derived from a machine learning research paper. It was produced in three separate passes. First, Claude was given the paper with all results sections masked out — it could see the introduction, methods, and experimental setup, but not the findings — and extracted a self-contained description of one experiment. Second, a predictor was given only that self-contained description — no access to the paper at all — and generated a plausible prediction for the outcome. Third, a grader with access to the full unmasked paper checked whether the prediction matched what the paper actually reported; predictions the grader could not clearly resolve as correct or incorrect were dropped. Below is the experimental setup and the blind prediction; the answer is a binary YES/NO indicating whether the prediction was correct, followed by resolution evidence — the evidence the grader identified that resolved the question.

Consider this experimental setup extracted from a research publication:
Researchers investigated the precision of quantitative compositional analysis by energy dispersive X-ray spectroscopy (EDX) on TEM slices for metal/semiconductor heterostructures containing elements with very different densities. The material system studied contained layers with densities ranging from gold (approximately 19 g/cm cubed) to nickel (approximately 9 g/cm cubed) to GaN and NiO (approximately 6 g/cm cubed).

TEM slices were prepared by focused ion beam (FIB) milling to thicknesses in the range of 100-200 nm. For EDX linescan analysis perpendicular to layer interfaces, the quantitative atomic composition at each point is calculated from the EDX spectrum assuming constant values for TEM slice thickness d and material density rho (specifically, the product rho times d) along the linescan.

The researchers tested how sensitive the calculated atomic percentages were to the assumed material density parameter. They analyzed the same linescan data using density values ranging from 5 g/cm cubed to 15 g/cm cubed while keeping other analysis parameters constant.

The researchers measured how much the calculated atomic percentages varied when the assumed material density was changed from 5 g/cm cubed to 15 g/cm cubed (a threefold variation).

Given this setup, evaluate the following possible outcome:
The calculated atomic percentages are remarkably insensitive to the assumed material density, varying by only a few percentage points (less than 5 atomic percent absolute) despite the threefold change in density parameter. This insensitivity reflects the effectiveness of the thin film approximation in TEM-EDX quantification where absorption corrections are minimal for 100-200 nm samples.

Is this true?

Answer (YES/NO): YES